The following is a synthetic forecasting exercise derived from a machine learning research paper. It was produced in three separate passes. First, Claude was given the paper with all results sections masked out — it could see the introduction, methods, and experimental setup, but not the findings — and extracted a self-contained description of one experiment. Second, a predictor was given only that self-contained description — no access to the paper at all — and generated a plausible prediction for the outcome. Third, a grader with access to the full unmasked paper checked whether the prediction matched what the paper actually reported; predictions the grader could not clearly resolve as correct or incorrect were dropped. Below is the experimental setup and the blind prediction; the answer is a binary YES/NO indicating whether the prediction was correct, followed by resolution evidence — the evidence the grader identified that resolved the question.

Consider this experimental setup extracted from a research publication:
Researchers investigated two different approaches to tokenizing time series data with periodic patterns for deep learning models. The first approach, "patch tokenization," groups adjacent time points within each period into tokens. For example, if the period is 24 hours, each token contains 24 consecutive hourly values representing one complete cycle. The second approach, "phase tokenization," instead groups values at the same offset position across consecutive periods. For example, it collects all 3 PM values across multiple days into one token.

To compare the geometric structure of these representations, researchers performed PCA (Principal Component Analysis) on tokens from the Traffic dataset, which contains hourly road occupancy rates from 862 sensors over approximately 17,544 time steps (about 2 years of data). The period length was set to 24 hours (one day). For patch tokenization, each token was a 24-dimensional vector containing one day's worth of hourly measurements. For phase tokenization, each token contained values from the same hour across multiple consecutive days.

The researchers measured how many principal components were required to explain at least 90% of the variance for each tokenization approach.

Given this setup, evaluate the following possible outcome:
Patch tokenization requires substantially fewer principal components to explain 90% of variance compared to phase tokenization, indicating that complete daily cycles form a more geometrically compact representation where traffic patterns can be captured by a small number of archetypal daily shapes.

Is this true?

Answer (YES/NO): NO